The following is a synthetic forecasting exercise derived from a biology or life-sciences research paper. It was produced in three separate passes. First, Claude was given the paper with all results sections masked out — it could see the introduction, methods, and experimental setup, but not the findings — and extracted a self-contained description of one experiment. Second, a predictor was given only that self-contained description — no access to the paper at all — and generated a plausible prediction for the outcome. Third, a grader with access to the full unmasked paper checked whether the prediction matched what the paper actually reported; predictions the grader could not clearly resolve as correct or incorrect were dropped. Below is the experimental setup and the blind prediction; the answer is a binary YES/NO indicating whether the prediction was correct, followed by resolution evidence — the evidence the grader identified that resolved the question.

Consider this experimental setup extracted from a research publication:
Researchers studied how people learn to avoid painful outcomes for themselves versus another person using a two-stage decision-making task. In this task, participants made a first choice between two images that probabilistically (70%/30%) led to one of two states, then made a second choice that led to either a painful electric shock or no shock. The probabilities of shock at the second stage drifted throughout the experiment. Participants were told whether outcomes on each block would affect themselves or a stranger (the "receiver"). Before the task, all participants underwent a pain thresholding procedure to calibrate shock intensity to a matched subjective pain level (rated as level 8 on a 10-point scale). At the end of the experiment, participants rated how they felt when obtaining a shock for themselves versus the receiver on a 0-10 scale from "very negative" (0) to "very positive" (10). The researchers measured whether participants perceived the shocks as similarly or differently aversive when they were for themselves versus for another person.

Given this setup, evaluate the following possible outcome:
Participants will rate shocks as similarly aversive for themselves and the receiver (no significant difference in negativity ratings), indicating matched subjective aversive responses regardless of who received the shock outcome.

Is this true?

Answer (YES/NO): YES